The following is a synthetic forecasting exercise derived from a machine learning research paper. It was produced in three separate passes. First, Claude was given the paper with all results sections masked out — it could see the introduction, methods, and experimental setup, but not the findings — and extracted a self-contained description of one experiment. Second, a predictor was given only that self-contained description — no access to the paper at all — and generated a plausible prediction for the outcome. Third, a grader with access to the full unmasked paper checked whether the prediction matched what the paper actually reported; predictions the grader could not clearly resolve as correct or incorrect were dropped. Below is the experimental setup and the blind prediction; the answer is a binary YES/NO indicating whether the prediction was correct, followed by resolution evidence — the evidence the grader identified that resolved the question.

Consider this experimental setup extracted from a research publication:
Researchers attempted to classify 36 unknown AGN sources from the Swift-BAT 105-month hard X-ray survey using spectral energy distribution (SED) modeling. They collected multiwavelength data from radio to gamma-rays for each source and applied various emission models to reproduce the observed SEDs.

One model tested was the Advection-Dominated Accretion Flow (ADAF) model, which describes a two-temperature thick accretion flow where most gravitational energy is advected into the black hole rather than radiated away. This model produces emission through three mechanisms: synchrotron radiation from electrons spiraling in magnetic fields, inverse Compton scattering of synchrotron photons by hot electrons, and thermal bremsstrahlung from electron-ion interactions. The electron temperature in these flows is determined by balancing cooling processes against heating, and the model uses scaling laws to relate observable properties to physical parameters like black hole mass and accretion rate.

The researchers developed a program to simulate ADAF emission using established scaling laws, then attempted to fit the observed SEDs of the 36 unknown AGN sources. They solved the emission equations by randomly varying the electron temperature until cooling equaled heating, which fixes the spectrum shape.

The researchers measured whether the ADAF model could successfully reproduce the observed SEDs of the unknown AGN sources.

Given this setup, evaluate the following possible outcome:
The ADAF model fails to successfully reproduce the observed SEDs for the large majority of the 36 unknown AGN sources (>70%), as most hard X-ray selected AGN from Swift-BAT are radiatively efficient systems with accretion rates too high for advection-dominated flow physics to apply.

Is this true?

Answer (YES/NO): YES